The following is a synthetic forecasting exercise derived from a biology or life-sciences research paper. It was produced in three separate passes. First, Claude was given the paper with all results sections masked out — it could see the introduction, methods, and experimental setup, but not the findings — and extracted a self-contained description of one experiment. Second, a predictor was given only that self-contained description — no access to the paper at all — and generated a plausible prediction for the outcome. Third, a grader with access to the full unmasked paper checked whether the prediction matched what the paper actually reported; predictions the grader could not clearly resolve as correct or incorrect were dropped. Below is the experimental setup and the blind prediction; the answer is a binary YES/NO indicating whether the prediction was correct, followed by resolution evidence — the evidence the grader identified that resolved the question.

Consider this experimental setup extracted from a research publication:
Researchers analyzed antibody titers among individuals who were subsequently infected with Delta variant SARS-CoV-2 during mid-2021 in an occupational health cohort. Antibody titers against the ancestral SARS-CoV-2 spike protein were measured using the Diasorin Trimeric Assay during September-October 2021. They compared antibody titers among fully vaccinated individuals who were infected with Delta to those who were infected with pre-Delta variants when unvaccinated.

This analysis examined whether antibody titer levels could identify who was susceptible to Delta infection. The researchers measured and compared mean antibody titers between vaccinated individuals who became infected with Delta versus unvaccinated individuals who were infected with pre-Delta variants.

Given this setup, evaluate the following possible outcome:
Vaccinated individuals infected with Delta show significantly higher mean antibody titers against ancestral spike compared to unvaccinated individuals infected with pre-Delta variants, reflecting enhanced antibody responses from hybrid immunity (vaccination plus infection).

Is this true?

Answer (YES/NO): NO